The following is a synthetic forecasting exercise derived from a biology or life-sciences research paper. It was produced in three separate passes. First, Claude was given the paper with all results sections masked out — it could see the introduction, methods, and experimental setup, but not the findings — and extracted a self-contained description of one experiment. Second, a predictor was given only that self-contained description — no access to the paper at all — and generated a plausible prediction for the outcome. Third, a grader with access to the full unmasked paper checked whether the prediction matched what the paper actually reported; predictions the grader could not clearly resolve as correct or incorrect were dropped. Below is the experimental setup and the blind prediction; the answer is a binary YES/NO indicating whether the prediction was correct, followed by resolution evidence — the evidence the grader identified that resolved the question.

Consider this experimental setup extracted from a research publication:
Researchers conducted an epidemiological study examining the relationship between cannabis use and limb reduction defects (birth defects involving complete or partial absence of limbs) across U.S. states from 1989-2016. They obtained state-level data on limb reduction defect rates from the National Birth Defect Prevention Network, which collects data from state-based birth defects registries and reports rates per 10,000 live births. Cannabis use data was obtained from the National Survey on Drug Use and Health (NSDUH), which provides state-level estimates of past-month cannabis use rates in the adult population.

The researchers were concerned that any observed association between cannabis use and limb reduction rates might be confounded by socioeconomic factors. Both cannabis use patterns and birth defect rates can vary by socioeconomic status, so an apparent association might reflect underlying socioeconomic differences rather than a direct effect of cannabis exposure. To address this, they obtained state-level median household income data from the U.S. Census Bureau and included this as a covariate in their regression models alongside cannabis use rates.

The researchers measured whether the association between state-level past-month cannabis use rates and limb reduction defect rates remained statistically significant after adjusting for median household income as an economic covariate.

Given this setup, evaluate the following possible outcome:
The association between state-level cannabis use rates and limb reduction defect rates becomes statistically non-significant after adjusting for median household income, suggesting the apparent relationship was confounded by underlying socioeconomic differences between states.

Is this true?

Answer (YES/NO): NO